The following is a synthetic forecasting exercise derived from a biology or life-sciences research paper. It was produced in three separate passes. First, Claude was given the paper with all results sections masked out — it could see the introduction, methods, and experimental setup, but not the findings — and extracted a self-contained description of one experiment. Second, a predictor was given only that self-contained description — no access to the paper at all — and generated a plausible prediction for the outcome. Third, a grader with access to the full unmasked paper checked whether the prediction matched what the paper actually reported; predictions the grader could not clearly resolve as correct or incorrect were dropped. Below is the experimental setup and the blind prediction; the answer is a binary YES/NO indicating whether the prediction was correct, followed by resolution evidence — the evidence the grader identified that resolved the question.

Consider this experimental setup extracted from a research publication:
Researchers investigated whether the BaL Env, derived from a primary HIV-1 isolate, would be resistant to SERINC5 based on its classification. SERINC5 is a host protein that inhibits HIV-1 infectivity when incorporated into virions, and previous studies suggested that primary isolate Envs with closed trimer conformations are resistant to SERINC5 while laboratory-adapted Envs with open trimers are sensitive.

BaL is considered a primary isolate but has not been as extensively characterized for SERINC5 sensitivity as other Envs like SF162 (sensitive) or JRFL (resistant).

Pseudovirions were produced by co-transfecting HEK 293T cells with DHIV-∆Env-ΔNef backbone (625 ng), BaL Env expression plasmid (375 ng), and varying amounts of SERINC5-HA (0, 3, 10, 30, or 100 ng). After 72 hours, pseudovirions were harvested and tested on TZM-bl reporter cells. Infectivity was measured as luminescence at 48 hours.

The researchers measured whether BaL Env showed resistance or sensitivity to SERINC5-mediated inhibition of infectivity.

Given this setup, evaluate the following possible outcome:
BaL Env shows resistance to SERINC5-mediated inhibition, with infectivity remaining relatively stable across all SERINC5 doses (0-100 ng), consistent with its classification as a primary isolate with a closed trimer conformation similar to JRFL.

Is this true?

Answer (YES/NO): NO